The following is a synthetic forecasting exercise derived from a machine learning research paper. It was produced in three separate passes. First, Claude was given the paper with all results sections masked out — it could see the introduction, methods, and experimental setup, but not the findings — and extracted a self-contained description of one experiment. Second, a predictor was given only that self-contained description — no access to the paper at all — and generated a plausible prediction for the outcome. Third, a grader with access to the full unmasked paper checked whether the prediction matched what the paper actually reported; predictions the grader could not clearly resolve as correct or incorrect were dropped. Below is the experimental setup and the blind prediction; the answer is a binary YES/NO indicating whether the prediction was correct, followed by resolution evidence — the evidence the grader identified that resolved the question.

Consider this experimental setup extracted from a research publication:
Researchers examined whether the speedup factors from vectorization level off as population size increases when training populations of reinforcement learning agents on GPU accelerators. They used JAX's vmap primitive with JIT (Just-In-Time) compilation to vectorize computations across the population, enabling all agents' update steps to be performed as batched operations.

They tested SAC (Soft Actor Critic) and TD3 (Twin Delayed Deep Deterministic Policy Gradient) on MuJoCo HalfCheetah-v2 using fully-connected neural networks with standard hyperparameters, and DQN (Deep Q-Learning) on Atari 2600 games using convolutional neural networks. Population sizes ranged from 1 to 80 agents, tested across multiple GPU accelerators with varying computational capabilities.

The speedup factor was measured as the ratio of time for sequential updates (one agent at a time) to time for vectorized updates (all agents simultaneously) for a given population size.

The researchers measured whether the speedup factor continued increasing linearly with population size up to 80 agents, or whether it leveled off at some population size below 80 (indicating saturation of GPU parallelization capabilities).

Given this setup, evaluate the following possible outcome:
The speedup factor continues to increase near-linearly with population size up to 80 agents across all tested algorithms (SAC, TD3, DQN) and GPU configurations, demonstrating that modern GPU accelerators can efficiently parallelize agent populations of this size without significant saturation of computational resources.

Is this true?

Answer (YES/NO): NO